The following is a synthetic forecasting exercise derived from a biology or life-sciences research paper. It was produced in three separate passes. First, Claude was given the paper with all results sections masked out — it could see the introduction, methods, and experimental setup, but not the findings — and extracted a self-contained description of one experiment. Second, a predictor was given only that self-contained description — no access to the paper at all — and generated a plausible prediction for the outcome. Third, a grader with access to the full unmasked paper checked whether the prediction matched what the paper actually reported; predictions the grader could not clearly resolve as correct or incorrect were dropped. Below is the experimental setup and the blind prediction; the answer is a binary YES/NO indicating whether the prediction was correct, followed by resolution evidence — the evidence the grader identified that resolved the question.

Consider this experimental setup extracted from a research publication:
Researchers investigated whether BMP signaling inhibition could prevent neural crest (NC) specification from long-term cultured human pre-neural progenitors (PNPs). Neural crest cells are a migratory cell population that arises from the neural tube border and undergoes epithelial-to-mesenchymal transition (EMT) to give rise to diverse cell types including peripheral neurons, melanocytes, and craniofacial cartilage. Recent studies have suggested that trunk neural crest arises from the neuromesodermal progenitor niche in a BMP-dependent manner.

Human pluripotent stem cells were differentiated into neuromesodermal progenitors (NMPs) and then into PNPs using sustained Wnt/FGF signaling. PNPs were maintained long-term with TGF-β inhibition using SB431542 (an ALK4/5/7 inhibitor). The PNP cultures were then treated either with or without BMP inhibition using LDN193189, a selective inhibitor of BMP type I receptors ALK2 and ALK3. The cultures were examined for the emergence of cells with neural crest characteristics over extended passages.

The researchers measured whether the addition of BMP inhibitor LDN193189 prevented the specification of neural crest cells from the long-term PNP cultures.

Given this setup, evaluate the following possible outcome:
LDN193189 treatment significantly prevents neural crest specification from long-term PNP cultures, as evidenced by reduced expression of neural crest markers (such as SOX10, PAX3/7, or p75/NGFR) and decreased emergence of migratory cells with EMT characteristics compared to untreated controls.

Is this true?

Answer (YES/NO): NO